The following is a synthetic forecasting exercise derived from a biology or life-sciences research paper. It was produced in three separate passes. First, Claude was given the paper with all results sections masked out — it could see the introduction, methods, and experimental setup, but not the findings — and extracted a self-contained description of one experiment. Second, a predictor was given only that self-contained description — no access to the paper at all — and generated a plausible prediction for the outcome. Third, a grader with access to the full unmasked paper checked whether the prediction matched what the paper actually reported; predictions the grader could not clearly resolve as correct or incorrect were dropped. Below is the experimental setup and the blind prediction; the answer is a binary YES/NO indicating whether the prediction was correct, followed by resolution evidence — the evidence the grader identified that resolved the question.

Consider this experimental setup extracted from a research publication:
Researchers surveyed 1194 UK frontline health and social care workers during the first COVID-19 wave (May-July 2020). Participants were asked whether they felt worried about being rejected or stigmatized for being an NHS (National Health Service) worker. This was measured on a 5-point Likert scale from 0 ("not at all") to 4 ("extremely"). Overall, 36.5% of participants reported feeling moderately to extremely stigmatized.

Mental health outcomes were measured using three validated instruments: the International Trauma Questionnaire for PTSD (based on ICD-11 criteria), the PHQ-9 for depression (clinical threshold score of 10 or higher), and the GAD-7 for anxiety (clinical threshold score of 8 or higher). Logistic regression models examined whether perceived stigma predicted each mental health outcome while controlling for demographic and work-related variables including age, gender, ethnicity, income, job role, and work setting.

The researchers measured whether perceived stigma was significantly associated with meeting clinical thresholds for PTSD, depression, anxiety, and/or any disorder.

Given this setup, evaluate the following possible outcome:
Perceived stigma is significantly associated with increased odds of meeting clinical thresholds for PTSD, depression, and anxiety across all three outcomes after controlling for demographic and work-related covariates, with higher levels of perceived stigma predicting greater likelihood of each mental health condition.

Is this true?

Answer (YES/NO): YES